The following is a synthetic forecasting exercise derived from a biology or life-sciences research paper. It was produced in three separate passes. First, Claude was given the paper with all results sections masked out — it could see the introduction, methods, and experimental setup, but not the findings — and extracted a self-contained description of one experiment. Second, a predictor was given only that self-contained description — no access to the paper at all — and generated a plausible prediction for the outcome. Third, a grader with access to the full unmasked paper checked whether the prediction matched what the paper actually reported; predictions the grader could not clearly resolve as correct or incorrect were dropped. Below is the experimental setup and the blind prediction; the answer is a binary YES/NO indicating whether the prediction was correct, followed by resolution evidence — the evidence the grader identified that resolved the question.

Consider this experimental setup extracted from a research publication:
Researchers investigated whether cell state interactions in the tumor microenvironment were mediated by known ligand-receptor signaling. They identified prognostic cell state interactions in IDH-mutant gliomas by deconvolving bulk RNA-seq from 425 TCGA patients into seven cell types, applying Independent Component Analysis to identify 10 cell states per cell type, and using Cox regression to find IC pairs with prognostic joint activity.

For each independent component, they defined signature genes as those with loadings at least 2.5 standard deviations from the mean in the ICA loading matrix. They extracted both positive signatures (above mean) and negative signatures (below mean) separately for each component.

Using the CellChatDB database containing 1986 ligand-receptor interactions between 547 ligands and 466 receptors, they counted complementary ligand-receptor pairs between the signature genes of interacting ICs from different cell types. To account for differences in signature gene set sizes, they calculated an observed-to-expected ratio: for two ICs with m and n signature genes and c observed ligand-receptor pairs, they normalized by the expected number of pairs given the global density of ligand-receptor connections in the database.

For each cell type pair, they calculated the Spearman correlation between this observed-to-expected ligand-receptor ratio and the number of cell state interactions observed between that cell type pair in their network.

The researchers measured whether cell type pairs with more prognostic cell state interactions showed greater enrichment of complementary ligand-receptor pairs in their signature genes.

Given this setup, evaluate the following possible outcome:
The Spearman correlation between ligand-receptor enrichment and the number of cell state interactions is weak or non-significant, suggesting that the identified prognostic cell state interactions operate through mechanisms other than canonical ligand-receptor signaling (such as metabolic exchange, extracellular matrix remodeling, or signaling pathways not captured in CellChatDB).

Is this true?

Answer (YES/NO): NO